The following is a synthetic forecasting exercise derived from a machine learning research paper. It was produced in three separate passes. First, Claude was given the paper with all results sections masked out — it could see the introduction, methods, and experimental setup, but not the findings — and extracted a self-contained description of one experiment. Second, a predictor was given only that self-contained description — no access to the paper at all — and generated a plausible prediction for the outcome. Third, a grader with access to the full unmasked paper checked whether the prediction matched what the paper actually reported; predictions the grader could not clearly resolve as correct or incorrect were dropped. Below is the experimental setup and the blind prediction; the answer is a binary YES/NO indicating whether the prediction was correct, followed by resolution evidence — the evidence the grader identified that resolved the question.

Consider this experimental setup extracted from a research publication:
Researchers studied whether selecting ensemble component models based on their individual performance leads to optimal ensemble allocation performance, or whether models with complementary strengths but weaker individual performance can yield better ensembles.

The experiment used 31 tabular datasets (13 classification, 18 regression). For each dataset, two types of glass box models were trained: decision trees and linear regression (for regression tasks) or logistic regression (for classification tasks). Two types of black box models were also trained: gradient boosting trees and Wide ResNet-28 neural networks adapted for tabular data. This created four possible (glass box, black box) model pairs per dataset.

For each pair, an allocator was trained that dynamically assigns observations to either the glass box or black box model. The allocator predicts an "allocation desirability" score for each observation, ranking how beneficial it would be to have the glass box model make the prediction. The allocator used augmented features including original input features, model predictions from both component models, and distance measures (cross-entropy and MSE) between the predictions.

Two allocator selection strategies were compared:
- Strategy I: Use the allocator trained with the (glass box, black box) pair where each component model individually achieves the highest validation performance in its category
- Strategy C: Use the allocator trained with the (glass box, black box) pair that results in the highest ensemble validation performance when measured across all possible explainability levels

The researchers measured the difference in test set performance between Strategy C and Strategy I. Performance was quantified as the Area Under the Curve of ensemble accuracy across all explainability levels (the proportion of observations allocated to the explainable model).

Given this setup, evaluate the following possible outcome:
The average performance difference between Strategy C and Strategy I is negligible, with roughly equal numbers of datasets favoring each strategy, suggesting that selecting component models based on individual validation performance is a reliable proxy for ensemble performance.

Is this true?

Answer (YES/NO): NO